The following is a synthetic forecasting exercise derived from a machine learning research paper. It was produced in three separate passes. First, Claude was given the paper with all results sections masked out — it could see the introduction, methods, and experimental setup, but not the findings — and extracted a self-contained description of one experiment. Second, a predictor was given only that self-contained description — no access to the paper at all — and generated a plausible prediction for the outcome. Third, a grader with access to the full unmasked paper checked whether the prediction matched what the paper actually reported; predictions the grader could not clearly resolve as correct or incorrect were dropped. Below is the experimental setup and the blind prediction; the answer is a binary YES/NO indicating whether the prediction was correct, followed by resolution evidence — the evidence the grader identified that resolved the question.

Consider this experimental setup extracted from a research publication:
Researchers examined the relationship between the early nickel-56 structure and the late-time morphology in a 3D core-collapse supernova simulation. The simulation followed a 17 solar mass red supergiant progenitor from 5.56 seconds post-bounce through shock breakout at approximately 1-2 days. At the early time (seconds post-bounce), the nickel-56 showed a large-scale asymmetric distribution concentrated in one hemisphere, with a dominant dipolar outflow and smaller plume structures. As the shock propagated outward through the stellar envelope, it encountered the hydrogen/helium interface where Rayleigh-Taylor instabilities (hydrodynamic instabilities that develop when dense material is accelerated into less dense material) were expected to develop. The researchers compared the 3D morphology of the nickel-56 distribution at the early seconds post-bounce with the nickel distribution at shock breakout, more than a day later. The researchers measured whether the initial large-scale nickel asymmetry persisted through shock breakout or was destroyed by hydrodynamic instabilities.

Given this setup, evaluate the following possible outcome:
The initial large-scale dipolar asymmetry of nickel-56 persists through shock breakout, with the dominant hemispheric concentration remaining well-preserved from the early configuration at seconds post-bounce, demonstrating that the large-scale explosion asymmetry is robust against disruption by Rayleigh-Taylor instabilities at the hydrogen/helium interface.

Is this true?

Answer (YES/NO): YES